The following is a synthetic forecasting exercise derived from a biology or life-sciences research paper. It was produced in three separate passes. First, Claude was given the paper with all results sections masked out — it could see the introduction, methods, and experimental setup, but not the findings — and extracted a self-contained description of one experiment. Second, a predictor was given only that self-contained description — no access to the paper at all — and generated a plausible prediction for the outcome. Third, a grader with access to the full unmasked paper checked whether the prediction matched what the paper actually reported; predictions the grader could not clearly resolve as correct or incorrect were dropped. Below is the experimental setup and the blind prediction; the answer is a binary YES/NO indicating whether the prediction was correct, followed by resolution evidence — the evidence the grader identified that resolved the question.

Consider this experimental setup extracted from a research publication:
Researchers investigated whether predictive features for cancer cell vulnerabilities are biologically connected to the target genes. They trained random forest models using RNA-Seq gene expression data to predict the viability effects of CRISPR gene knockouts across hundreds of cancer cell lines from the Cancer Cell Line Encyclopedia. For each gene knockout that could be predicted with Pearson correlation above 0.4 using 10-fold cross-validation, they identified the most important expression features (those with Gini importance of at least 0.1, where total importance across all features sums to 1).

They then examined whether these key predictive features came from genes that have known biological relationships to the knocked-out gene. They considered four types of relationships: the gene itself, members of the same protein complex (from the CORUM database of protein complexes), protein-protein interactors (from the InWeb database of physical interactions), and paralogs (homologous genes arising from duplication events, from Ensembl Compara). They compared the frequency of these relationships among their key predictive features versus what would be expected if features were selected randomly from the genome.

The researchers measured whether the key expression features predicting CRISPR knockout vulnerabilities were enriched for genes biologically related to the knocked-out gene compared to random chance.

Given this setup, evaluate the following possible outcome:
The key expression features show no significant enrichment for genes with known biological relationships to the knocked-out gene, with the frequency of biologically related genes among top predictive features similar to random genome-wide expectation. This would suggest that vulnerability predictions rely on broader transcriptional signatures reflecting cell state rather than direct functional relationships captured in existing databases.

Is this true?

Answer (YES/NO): NO